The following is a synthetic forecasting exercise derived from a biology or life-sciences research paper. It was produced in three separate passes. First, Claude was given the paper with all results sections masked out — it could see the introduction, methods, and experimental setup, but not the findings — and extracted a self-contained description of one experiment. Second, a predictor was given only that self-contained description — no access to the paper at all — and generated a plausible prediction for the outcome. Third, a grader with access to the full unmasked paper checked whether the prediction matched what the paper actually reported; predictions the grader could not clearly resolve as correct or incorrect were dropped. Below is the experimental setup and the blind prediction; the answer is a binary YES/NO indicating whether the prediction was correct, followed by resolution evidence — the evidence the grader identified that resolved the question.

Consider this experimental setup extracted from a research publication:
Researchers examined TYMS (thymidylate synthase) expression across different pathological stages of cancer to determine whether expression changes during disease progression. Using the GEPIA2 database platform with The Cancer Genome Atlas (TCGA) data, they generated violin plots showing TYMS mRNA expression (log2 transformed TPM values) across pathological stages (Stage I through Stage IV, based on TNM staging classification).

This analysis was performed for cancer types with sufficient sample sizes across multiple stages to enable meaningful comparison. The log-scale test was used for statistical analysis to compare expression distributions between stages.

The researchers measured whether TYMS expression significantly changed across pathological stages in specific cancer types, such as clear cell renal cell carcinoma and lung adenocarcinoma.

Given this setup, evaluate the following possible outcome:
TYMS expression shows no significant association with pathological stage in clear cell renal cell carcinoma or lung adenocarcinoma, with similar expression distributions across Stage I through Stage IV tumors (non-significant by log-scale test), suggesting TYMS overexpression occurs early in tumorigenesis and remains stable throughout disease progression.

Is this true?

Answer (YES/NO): YES